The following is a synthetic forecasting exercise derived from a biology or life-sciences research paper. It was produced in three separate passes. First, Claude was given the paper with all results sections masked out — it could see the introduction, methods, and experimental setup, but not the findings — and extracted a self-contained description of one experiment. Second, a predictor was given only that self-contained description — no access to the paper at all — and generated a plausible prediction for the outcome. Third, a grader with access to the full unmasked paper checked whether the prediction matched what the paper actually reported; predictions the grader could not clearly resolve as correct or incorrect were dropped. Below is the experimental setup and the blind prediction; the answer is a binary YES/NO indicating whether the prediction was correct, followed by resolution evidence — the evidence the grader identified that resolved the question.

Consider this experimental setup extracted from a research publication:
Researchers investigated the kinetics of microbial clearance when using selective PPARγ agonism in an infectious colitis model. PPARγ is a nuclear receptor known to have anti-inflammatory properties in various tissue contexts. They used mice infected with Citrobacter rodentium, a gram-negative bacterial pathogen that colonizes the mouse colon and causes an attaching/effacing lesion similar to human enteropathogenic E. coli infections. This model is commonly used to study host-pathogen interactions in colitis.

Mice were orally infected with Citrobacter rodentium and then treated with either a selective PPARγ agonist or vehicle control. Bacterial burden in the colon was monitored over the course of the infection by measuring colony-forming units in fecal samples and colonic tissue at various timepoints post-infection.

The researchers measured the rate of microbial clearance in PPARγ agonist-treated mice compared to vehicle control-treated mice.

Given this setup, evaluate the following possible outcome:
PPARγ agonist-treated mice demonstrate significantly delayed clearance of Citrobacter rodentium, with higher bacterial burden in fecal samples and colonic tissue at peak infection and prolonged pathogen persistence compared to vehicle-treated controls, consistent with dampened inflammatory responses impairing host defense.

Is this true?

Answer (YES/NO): YES